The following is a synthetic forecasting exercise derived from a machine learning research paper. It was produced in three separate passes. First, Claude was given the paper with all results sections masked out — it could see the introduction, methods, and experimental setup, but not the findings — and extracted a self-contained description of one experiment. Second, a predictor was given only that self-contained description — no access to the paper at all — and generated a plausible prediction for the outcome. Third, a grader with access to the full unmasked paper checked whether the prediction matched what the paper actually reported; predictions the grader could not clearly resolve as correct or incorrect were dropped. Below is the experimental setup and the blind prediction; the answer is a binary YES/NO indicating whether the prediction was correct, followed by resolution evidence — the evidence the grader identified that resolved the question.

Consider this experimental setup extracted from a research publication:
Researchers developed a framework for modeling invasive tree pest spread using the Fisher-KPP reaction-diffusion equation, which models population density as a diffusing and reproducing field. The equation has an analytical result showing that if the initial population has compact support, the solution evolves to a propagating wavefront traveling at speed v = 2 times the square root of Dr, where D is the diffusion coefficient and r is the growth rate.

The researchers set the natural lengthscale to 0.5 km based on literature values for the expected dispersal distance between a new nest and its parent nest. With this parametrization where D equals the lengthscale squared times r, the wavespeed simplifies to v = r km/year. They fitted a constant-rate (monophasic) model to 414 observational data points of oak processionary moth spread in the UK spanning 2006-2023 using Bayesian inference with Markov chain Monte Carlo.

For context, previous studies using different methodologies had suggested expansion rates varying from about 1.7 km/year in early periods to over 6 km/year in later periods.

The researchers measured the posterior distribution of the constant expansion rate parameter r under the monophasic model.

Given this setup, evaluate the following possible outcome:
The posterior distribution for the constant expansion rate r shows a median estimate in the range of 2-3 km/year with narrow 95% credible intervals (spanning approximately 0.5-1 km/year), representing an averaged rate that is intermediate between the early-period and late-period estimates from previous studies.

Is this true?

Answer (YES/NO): NO